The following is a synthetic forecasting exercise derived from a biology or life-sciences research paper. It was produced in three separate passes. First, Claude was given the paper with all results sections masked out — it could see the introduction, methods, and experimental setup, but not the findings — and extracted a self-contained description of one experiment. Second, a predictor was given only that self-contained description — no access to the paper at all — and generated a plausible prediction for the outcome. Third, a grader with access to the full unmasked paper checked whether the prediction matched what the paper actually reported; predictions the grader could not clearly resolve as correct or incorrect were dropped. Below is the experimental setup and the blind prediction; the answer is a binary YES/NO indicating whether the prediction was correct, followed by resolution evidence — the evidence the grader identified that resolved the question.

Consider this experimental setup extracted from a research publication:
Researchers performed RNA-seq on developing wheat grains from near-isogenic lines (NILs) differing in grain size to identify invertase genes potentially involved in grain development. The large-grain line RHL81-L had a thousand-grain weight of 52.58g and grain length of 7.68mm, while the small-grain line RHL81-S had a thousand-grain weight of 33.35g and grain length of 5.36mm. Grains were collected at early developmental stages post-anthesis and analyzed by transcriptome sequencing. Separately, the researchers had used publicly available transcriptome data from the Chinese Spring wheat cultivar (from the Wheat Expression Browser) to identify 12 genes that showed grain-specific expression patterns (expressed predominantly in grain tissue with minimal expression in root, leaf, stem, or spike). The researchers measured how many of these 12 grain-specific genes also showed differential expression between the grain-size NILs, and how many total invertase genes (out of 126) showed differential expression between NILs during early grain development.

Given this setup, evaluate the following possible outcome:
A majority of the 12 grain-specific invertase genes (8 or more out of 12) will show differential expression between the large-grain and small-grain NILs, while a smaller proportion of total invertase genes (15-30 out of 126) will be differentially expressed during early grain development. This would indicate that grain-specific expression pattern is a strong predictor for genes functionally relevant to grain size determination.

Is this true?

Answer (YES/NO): NO